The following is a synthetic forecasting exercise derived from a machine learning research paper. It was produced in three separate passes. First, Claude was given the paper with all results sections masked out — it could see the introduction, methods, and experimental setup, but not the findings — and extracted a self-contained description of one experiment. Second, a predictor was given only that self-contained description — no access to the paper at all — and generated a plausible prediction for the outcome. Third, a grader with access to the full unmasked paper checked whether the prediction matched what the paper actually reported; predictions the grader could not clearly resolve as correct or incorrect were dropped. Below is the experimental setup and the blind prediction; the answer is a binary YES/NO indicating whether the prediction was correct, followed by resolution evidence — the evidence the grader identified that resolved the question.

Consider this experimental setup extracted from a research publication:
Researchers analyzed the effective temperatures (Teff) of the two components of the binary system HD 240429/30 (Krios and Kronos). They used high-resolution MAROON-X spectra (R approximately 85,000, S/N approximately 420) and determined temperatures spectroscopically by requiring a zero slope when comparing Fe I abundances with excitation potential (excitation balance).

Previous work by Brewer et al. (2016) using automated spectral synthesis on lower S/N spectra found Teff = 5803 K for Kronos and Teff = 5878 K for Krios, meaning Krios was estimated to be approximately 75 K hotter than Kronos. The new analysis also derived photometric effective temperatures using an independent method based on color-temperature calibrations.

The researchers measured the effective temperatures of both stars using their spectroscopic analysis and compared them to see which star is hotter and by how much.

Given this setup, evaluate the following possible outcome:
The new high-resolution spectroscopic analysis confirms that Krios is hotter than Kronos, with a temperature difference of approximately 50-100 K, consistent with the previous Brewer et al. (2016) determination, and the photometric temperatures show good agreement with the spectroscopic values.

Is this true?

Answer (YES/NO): NO